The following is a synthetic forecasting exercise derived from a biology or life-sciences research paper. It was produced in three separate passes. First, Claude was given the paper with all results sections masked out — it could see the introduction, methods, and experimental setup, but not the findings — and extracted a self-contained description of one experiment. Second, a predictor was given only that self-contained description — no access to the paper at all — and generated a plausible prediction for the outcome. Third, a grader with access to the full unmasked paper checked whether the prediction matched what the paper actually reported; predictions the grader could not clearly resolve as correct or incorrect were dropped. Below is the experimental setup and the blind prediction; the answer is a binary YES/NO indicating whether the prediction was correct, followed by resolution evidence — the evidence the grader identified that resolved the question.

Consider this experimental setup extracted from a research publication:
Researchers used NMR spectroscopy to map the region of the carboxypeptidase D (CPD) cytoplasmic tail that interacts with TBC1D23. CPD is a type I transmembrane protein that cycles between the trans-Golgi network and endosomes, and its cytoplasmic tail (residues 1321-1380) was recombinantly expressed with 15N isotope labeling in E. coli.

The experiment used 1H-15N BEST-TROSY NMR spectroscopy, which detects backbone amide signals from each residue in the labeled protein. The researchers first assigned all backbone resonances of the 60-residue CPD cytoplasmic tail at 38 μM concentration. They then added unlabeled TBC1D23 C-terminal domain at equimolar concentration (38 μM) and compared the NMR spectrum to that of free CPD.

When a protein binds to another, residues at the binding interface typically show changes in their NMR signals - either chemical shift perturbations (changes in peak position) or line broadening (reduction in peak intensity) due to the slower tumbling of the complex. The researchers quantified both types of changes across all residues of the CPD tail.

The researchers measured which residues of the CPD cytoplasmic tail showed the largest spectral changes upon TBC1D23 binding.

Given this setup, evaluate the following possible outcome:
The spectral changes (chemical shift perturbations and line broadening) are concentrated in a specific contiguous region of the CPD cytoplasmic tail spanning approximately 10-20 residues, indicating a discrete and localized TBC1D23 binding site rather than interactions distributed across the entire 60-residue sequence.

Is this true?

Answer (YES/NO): YES